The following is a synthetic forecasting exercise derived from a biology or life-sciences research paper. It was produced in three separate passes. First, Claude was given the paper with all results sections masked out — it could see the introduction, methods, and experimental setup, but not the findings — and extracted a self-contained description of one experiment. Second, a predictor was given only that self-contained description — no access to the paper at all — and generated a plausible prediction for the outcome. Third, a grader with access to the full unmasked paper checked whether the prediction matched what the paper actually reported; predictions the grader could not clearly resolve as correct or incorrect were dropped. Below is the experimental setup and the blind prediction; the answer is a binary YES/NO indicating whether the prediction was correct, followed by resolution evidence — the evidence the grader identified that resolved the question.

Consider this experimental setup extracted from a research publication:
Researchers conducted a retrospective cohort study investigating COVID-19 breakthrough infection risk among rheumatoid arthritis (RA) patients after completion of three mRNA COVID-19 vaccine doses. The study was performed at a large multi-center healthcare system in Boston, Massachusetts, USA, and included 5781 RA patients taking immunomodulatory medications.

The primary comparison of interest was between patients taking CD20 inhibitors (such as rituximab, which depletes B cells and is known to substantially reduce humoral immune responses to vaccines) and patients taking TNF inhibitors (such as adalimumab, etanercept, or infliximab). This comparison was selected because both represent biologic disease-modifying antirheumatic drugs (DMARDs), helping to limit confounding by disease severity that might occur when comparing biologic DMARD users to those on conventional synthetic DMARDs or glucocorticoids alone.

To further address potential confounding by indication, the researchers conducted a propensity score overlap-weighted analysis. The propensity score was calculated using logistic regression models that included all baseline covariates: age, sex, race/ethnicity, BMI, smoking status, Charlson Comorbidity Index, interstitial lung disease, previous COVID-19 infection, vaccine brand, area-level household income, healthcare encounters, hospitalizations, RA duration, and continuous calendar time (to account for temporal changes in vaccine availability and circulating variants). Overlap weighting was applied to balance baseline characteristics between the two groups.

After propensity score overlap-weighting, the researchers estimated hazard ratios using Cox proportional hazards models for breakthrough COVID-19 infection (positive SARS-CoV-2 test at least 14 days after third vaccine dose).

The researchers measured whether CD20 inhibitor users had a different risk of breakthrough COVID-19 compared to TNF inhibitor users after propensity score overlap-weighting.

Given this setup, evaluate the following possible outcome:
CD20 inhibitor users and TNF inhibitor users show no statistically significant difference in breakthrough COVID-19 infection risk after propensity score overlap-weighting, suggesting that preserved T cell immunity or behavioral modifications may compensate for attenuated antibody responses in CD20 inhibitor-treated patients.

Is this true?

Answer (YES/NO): NO